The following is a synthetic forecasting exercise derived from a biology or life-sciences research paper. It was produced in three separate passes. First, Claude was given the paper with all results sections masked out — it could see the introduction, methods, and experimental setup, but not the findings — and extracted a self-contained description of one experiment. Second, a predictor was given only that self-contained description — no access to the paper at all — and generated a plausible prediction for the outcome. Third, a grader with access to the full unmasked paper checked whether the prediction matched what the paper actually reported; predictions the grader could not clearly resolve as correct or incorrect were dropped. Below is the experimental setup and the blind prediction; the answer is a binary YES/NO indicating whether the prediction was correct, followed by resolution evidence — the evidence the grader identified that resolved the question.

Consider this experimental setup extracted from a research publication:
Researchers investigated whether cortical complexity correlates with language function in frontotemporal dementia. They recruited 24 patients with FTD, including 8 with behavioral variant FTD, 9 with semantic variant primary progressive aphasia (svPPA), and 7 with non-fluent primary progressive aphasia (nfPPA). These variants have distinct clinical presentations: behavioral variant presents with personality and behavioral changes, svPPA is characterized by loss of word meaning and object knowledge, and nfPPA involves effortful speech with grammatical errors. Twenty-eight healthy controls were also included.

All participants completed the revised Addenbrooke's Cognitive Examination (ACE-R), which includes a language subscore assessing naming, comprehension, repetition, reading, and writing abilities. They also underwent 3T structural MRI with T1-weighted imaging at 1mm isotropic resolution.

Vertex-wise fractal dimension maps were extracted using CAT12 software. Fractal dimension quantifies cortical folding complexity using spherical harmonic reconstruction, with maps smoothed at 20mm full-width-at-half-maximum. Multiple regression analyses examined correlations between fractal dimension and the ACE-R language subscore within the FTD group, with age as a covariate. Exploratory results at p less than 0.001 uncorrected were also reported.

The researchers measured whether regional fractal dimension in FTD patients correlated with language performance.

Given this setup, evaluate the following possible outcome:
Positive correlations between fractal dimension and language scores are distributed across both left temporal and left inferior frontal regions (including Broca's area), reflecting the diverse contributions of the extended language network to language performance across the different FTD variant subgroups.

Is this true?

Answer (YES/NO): NO